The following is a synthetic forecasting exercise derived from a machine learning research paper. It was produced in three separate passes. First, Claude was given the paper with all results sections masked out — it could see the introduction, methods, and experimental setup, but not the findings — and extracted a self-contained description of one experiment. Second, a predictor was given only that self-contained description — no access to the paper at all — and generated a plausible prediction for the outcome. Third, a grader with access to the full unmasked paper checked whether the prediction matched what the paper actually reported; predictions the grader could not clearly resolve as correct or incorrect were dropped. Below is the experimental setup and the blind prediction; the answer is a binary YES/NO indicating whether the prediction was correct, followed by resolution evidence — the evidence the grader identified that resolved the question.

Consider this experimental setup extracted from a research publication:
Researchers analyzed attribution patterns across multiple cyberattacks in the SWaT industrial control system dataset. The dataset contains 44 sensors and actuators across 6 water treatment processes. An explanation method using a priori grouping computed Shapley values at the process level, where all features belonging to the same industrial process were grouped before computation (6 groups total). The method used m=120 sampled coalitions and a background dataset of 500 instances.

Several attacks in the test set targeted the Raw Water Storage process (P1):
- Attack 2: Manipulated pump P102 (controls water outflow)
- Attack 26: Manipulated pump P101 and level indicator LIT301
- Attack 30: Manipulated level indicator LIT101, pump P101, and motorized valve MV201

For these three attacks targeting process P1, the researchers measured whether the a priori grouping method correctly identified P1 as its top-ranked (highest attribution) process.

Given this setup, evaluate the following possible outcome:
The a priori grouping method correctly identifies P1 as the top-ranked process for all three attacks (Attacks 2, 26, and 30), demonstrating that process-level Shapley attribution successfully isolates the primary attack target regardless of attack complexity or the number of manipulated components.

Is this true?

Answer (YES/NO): YES